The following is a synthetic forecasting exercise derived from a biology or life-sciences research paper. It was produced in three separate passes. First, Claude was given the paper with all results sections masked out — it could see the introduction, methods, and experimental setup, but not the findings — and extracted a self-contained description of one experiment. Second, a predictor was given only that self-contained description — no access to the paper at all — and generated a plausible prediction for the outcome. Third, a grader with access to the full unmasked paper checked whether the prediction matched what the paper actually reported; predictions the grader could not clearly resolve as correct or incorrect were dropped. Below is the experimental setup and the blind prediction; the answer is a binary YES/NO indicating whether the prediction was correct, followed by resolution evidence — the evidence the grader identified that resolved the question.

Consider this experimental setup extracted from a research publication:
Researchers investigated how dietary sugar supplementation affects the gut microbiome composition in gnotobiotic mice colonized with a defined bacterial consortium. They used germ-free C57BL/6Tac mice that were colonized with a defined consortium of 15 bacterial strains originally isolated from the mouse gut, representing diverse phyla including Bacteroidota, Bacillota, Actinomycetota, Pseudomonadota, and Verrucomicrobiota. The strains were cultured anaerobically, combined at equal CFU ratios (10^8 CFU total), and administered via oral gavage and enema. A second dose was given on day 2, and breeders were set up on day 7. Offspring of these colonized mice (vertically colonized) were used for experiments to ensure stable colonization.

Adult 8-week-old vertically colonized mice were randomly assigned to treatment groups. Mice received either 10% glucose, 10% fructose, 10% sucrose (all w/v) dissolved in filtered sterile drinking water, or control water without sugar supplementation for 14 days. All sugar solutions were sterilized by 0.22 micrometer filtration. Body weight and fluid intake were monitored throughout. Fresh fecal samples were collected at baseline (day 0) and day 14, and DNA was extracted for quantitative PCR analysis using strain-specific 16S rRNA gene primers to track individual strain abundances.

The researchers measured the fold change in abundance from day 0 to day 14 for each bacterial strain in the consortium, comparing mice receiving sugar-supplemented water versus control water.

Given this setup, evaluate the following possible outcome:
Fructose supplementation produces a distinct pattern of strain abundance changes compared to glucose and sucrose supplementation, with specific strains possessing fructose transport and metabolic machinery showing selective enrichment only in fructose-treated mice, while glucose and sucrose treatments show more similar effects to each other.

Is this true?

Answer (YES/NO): NO